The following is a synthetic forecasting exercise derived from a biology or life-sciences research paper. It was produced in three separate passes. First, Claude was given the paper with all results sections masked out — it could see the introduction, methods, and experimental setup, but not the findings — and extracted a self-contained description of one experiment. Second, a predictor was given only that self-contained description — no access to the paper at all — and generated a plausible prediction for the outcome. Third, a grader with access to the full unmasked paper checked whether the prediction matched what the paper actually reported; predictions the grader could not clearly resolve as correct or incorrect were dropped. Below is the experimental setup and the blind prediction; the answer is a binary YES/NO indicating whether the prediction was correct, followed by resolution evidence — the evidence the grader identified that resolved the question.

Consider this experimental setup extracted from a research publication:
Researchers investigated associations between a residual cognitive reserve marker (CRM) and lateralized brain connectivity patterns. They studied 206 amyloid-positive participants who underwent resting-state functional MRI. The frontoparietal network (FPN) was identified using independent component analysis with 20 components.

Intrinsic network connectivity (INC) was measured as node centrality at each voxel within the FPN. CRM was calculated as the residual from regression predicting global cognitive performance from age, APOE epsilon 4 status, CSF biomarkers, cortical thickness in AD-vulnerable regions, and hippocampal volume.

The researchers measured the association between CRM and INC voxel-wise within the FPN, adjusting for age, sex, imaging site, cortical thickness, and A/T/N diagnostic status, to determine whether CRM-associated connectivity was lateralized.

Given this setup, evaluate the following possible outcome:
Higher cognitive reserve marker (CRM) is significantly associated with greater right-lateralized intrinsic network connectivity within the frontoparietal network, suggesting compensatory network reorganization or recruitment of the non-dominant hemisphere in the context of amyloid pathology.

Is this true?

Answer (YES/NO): NO